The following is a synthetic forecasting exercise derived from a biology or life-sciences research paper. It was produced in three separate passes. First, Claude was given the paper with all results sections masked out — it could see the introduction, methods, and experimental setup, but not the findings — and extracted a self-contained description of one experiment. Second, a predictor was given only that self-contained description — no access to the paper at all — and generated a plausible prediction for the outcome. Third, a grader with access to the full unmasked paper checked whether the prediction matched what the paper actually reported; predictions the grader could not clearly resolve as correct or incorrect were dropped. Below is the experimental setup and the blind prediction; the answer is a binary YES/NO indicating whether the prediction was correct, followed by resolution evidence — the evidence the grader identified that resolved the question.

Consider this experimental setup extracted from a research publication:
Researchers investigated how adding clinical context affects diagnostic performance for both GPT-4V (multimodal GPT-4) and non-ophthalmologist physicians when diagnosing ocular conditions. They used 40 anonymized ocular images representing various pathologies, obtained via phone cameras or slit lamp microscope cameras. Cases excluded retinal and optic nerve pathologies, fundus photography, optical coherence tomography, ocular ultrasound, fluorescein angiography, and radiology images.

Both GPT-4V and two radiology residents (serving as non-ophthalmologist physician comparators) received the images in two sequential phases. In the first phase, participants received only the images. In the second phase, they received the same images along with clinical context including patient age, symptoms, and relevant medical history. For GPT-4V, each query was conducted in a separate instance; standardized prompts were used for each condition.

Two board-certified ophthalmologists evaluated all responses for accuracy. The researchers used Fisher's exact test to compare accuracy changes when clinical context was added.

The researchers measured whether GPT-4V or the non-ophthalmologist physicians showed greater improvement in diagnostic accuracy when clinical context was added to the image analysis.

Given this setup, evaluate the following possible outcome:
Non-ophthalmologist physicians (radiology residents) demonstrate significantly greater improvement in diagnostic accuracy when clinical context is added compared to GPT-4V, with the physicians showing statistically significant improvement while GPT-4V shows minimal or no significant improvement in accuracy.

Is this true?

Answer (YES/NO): NO